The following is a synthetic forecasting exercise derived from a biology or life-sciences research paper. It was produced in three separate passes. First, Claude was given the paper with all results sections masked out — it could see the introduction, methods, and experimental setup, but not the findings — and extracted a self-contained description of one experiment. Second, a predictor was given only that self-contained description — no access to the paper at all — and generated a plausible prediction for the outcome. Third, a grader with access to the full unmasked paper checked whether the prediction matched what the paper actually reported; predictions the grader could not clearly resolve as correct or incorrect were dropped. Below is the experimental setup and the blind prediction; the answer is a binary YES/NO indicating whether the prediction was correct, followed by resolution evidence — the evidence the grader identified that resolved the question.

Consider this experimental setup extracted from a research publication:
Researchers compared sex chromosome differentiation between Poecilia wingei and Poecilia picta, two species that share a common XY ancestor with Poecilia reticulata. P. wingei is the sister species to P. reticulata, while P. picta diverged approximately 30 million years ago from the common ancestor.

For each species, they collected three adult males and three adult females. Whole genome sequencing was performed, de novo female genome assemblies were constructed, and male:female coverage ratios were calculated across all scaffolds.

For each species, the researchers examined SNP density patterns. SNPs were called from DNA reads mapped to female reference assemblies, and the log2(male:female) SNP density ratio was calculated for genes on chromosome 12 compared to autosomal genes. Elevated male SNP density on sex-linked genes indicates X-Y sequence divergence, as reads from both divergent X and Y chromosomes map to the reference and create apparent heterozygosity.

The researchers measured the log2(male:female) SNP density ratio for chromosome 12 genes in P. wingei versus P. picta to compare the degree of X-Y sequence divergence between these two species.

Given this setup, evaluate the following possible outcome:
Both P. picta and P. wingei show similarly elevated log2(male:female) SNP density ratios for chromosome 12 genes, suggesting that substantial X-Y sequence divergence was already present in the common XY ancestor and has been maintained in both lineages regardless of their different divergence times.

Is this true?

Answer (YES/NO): NO